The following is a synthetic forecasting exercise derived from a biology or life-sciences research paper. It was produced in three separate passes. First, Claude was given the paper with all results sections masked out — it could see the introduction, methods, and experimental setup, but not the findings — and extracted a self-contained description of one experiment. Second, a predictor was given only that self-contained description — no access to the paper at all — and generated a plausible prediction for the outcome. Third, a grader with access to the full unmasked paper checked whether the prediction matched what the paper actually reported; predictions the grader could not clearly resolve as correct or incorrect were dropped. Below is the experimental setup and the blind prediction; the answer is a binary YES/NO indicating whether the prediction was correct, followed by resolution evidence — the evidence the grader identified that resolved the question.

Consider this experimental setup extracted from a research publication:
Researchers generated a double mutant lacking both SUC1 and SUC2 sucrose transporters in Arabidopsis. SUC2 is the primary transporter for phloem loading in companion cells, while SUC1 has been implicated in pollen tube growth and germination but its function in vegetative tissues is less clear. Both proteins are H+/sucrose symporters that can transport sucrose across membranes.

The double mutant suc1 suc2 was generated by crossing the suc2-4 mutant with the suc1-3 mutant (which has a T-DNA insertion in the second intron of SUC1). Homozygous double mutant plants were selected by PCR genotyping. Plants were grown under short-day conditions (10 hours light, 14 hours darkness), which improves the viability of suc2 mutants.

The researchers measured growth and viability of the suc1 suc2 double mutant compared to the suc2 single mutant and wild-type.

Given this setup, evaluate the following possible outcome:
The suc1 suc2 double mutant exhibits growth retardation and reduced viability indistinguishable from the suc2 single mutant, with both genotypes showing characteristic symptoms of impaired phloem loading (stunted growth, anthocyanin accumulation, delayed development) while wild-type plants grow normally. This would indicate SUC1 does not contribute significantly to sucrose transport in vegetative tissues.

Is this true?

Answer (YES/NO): NO